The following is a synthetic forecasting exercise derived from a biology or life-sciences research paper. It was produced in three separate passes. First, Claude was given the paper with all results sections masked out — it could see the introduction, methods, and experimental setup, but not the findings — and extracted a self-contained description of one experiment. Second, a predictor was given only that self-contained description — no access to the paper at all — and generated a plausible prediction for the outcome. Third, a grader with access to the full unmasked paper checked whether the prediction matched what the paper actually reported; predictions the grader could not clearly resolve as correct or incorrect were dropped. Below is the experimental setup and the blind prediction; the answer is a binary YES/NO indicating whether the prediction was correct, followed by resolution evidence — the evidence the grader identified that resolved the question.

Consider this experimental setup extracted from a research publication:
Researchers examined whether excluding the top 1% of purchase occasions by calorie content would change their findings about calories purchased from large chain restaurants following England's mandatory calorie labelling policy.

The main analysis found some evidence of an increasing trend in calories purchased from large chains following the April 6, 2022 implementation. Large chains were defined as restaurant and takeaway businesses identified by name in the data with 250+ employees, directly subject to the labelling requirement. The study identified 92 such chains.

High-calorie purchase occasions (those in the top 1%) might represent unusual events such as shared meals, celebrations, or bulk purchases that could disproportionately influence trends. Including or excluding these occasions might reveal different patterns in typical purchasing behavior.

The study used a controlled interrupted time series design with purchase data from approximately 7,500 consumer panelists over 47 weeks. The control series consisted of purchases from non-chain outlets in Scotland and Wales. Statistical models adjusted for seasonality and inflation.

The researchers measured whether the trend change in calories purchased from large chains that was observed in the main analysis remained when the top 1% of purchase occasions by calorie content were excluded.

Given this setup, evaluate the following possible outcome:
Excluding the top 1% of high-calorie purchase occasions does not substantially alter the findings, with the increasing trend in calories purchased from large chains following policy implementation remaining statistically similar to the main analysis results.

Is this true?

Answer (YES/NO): NO